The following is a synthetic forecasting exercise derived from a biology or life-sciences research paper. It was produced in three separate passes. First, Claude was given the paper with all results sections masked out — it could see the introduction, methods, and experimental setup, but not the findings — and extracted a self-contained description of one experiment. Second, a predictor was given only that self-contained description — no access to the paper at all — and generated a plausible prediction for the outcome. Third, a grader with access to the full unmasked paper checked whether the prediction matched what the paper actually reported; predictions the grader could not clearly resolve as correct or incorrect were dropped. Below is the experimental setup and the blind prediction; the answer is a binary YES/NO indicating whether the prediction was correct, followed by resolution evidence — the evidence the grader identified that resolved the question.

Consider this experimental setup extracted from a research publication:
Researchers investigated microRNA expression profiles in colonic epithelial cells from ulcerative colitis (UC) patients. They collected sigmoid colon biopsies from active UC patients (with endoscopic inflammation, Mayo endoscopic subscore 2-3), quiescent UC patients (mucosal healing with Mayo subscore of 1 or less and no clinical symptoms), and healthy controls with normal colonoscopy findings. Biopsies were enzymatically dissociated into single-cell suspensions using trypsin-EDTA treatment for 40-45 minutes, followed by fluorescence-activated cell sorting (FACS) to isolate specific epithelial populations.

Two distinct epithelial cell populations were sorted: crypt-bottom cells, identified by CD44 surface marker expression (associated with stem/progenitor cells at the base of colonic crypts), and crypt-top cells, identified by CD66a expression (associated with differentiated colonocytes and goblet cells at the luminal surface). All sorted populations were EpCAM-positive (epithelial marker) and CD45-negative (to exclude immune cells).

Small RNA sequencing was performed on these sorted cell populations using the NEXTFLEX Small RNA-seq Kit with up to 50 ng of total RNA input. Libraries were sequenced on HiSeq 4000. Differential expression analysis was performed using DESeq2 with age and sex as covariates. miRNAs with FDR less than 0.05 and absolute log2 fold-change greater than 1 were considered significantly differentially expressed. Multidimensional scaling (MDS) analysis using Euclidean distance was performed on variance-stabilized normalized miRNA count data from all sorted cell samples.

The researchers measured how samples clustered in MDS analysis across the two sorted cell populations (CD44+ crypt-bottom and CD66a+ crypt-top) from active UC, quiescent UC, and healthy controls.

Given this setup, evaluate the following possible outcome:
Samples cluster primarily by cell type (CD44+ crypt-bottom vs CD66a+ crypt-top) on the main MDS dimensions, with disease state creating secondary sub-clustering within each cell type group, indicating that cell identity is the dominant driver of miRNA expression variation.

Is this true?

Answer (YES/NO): NO